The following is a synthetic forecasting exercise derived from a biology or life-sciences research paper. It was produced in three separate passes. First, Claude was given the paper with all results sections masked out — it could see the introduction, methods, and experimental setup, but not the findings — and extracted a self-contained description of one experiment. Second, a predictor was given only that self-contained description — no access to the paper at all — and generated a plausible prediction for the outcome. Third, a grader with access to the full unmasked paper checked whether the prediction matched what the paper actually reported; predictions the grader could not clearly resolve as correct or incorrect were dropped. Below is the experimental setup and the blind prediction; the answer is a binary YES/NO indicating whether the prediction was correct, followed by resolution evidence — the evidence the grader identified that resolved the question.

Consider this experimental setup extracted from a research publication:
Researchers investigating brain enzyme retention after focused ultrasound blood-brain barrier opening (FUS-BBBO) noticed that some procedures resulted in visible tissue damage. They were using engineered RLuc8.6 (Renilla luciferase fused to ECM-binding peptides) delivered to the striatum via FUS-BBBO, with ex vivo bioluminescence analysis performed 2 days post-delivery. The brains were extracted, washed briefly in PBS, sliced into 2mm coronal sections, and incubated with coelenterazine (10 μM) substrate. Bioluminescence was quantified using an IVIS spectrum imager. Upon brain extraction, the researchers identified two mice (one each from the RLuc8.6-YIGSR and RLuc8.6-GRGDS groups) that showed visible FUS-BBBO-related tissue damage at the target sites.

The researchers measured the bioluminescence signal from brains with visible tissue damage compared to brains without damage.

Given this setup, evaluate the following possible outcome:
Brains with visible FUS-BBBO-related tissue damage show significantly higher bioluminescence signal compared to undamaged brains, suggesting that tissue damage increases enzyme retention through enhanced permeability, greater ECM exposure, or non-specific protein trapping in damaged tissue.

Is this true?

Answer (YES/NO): YES